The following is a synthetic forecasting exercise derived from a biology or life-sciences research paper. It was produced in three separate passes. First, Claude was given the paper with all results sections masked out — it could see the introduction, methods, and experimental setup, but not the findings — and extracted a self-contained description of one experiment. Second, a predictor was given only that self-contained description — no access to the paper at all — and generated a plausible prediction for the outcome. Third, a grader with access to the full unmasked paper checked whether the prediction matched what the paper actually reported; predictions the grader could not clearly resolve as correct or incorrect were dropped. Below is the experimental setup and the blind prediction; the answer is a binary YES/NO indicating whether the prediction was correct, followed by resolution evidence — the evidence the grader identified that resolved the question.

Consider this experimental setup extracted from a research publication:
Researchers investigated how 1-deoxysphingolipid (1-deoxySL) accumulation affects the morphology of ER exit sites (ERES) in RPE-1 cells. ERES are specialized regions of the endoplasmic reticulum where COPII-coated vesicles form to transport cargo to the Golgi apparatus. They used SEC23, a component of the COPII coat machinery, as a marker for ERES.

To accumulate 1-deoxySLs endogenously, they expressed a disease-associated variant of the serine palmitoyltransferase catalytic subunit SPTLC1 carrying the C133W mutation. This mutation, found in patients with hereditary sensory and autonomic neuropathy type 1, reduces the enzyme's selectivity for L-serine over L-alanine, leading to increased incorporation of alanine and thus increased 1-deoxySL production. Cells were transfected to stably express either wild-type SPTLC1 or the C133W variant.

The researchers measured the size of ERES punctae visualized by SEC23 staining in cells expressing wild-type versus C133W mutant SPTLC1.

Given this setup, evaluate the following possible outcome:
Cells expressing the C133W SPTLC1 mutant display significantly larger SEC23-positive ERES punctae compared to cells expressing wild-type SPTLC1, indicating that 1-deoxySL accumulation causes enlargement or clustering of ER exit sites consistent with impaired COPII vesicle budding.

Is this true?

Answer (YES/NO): YES